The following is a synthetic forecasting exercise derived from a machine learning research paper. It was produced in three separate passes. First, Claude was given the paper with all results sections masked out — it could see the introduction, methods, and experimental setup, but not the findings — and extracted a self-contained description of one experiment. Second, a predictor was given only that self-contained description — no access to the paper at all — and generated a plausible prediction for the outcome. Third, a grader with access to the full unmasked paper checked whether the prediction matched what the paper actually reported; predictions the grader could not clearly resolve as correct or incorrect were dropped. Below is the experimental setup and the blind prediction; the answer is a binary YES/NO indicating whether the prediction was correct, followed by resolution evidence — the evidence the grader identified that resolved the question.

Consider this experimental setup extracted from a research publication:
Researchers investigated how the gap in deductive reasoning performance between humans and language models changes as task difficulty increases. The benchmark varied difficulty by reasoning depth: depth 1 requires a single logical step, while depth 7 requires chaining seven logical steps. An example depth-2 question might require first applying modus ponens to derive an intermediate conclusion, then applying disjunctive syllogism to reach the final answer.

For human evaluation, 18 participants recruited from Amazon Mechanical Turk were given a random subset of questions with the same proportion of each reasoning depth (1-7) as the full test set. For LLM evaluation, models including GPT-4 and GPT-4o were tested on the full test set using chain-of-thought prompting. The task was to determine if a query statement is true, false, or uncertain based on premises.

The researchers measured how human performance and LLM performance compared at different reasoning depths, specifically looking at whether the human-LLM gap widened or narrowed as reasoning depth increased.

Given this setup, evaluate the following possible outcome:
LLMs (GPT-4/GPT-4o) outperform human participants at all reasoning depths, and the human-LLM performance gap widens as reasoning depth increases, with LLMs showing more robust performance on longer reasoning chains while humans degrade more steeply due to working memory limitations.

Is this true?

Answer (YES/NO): NO